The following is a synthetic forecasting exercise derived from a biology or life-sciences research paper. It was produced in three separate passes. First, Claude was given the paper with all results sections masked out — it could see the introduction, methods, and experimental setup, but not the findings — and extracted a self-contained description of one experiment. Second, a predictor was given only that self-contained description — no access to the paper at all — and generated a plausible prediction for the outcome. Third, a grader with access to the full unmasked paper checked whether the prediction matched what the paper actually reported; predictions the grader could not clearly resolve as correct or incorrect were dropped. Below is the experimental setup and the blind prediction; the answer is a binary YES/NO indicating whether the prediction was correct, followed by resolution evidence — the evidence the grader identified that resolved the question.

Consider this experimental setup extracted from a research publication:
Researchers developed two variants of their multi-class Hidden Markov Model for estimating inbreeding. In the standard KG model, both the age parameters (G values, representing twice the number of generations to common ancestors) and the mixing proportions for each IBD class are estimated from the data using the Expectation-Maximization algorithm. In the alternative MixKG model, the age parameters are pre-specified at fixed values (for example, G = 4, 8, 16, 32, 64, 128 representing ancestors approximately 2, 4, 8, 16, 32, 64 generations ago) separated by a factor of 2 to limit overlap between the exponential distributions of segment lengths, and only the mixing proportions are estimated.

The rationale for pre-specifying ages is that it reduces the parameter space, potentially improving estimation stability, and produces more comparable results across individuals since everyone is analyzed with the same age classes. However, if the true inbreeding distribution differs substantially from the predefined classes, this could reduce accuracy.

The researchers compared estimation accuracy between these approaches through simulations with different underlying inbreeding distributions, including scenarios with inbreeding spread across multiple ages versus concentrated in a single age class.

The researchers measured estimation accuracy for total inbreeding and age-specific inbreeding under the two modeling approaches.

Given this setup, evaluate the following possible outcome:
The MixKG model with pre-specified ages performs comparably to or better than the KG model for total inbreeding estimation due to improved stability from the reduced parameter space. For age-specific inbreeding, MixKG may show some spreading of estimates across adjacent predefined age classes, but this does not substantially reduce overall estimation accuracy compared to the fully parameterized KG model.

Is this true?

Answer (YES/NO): YES